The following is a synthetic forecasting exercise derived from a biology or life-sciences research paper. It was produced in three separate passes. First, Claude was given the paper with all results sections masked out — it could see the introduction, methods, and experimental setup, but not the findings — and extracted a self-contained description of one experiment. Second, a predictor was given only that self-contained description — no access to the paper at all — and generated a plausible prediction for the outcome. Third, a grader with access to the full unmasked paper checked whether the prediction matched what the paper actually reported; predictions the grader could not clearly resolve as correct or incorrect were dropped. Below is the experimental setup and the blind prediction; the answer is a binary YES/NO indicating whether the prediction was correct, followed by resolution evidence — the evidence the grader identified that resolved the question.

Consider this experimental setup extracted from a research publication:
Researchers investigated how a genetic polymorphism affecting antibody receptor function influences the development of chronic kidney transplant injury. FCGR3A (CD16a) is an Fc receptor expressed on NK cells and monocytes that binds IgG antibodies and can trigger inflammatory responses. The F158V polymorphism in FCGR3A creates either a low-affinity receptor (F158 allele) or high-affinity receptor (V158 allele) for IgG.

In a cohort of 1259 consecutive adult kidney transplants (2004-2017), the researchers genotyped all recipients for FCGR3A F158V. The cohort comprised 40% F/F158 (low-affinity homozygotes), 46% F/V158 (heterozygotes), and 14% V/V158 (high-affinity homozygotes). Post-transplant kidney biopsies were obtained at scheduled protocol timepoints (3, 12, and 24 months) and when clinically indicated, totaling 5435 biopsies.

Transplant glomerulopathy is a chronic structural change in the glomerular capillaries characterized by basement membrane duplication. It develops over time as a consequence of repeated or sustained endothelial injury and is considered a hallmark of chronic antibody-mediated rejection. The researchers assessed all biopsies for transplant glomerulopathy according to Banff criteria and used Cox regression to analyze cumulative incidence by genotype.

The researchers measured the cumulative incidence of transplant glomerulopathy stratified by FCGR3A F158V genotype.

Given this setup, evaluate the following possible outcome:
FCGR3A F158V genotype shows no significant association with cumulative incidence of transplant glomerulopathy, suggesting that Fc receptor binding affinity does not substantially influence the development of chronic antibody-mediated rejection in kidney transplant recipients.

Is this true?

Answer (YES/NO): NO